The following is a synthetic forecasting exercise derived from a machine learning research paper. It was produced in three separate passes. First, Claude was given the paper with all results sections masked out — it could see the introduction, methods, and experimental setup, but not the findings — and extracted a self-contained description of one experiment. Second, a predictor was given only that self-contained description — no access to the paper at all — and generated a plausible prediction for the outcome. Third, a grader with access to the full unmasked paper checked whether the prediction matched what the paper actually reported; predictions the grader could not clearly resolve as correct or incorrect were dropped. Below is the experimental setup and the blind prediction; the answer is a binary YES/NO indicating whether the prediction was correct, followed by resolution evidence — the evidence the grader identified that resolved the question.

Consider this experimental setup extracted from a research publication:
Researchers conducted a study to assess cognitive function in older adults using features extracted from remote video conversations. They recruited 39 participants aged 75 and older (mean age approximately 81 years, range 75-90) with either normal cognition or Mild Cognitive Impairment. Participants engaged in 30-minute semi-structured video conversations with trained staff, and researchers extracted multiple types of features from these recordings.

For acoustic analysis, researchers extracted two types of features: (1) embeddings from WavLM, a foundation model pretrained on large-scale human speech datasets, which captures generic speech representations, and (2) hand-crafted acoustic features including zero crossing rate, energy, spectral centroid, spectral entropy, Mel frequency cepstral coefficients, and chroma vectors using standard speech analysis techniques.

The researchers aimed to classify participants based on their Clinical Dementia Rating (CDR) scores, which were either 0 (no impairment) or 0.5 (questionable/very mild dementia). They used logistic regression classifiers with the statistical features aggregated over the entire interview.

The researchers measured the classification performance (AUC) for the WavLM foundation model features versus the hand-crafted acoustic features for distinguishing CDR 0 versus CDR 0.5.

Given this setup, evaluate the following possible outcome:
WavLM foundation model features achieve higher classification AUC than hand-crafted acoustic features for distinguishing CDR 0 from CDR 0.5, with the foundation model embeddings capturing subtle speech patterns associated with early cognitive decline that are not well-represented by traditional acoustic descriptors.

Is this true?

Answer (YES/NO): NO